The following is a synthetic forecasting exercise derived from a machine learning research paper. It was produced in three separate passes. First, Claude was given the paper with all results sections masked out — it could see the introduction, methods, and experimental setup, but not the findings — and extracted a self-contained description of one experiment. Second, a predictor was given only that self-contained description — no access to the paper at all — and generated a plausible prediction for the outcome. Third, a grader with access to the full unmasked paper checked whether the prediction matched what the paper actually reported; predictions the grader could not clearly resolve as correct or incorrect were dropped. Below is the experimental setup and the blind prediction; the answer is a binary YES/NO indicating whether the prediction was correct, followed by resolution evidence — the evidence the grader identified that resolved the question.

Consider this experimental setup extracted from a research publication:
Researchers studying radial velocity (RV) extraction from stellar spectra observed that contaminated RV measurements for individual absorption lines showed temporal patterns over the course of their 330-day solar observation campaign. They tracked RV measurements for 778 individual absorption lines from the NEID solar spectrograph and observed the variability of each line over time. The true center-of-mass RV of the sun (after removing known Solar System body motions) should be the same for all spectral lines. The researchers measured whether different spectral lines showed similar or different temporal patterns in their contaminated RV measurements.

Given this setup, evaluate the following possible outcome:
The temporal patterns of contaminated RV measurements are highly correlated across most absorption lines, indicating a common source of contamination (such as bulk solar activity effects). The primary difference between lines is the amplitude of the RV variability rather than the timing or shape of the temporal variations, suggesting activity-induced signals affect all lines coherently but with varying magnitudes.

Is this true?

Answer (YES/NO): NO